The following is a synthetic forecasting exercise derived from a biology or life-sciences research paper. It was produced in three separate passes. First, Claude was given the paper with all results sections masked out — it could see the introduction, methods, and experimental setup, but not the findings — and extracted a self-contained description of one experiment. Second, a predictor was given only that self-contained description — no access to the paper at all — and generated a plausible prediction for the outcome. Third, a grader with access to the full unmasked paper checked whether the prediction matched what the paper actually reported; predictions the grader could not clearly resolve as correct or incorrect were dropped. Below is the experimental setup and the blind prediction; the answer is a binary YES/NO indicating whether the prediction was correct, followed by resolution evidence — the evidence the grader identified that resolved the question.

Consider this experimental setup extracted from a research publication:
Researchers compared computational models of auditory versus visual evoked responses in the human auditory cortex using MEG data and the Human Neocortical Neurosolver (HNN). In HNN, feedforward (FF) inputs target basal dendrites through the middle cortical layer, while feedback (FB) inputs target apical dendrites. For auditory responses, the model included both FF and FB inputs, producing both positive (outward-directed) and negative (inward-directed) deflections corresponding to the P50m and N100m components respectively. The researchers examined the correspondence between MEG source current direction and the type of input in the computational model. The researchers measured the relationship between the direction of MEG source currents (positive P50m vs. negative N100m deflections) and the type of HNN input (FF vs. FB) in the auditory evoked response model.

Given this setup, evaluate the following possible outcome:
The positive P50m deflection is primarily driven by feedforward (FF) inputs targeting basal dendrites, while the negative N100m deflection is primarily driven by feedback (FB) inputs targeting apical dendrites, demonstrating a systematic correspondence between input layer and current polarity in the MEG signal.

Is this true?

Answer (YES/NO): YES